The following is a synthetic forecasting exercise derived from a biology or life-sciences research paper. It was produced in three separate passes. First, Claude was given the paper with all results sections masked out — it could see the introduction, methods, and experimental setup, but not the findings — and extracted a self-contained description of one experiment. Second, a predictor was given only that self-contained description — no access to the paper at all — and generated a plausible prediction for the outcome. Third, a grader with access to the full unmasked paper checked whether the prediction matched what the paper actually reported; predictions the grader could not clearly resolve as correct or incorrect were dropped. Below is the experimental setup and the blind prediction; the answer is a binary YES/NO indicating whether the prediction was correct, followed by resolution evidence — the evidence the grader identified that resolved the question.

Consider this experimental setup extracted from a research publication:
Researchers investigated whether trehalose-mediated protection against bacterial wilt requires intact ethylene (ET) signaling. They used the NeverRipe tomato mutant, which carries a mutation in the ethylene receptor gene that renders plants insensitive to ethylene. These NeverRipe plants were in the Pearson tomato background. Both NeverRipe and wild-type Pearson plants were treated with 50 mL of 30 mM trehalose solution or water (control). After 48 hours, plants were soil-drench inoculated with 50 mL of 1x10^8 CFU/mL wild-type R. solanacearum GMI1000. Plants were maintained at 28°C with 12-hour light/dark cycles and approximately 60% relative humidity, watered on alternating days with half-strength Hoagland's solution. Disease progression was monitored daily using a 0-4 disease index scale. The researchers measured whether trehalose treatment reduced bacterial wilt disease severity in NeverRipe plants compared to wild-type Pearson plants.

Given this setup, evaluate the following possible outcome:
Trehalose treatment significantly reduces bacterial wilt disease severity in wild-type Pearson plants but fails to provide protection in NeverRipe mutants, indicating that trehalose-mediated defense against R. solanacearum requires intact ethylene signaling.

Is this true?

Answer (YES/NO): NO